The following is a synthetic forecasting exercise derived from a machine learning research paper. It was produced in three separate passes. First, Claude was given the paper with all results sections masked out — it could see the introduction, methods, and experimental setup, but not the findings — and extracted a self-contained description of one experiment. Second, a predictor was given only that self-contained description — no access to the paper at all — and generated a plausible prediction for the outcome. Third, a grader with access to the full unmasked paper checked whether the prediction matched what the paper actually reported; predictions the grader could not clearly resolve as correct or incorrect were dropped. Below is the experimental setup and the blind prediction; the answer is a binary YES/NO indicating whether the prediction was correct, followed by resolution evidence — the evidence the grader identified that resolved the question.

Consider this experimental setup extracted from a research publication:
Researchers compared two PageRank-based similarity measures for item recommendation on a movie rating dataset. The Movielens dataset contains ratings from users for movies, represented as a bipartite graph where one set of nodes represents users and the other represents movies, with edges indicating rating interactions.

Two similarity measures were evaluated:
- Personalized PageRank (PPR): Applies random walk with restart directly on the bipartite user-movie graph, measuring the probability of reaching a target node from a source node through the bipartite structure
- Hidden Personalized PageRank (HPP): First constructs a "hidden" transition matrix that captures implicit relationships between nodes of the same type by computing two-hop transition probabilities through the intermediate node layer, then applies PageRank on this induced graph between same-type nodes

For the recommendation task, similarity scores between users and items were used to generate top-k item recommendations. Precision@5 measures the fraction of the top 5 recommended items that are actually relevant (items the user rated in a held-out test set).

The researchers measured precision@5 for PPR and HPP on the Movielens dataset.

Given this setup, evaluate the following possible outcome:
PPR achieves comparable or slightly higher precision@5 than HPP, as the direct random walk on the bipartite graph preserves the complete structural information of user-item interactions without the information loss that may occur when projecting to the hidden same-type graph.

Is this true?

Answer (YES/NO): NO